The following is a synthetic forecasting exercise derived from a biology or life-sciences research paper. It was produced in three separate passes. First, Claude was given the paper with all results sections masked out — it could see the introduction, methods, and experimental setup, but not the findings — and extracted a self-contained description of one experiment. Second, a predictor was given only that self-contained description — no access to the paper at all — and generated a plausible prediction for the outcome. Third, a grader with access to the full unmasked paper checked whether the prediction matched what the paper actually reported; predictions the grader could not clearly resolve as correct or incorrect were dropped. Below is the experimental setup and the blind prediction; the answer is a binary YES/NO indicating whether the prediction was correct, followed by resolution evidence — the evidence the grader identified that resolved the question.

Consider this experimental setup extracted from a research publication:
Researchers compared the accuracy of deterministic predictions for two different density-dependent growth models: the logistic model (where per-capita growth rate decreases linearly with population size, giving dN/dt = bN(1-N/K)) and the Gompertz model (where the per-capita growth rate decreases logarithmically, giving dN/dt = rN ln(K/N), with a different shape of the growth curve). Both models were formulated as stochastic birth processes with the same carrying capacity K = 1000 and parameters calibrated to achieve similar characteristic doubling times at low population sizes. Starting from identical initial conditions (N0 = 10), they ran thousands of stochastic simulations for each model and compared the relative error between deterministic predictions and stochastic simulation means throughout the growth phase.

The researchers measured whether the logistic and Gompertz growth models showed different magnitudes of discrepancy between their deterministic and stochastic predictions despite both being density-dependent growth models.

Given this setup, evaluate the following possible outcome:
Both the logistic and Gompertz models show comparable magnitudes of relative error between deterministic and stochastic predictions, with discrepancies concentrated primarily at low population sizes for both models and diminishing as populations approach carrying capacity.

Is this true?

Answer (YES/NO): NO